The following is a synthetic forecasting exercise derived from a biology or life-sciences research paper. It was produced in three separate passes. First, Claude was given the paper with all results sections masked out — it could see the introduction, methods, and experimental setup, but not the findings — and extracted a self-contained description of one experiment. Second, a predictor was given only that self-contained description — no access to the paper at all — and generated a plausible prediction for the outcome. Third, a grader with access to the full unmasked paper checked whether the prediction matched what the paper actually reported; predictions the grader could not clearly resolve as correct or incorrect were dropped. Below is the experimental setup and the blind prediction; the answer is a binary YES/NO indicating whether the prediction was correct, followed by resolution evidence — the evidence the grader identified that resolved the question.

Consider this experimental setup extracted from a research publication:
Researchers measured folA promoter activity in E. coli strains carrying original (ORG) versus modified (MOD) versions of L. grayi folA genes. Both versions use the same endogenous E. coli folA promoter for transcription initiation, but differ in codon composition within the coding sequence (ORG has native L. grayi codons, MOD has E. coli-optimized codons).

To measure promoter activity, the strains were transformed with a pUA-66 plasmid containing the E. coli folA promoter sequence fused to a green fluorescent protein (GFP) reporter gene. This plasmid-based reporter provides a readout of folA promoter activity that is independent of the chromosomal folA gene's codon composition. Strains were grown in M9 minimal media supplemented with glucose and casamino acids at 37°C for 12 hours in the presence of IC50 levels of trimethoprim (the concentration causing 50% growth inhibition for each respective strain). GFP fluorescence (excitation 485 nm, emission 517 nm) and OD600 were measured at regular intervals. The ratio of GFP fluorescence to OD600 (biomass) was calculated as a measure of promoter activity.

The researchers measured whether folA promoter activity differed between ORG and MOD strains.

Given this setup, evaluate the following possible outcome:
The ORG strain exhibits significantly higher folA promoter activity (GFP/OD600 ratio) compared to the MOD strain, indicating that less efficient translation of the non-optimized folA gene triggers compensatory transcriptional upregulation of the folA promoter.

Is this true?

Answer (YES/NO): NO